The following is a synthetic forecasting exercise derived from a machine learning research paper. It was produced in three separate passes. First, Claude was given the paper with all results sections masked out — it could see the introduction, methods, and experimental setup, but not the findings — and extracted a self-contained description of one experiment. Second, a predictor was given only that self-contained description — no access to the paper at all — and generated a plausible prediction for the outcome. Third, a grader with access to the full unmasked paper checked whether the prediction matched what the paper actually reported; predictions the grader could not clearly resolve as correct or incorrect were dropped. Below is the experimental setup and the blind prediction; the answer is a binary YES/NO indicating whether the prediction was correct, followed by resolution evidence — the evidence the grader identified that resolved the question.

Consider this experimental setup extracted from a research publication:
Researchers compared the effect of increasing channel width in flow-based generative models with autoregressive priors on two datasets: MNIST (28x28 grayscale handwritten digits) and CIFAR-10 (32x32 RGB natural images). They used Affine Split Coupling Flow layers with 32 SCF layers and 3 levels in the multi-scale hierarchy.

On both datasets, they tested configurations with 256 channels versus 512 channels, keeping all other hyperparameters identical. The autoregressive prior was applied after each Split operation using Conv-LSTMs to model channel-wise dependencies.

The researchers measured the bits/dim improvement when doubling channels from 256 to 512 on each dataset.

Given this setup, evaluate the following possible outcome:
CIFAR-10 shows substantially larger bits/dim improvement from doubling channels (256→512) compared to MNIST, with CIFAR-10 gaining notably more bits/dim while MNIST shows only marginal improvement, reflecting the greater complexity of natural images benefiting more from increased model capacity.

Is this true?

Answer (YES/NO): NO